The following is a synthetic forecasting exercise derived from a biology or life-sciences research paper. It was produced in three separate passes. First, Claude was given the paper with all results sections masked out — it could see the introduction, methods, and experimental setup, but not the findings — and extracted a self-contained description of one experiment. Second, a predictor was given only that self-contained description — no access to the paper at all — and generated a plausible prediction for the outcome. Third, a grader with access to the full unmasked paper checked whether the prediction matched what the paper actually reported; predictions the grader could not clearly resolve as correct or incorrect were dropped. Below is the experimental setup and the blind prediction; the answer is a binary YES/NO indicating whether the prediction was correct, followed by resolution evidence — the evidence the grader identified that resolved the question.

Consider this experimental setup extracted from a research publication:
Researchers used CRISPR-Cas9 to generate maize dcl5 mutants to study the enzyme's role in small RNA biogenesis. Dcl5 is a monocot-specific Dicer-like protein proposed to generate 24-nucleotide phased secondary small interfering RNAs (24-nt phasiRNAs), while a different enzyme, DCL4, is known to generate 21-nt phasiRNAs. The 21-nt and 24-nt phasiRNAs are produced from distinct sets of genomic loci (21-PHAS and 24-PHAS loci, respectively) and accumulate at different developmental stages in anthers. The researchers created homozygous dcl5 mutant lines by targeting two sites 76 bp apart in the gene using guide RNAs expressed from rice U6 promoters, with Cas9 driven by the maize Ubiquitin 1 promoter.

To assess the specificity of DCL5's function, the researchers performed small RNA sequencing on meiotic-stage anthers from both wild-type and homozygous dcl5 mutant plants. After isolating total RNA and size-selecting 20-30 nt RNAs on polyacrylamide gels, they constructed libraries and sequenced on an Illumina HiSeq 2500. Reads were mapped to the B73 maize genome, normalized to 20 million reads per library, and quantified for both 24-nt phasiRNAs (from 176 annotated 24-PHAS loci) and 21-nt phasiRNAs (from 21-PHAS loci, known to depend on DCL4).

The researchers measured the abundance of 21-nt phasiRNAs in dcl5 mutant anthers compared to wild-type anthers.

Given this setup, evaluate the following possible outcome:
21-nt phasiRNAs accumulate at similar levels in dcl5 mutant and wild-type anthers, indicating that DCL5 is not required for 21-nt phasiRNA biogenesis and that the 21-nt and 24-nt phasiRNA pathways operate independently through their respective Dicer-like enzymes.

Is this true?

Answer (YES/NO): YES